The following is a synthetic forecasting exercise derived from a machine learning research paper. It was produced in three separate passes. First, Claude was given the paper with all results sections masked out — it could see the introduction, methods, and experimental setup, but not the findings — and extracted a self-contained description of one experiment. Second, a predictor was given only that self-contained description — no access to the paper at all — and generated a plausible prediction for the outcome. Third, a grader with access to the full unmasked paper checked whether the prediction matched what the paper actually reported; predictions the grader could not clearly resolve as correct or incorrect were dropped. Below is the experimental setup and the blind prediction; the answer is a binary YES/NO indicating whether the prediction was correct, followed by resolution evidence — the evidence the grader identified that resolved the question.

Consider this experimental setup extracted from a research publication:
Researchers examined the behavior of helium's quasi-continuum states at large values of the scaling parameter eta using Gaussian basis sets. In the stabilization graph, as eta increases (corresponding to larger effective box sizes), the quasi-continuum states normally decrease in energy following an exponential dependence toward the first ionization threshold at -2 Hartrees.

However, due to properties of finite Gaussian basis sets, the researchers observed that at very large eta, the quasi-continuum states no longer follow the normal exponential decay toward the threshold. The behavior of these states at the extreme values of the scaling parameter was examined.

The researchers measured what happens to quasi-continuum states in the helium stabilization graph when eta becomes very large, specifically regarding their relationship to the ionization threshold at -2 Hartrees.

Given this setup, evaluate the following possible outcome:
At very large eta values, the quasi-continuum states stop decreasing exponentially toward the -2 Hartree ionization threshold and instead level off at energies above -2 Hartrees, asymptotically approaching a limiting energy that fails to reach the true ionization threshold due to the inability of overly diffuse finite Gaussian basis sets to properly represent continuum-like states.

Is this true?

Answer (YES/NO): NO